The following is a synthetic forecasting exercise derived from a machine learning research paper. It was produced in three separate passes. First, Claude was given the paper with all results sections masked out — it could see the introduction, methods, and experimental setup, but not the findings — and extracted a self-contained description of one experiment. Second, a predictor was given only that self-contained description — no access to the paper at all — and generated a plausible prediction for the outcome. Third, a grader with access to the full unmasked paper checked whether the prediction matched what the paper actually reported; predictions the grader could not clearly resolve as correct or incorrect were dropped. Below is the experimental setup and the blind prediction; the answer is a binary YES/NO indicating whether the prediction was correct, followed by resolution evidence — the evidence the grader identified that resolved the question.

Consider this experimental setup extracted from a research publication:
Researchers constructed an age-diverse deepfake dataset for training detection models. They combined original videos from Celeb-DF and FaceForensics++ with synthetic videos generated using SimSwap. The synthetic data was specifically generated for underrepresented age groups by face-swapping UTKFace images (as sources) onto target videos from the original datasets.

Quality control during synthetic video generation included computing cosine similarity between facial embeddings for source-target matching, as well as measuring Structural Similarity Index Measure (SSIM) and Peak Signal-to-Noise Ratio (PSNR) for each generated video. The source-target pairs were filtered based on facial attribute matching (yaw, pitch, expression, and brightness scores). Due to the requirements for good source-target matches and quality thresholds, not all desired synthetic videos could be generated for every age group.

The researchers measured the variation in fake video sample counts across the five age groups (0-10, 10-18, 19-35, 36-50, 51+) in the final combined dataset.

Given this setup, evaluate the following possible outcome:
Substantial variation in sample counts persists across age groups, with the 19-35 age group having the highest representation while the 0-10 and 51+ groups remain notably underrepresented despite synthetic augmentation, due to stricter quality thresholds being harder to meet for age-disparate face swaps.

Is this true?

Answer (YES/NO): NO